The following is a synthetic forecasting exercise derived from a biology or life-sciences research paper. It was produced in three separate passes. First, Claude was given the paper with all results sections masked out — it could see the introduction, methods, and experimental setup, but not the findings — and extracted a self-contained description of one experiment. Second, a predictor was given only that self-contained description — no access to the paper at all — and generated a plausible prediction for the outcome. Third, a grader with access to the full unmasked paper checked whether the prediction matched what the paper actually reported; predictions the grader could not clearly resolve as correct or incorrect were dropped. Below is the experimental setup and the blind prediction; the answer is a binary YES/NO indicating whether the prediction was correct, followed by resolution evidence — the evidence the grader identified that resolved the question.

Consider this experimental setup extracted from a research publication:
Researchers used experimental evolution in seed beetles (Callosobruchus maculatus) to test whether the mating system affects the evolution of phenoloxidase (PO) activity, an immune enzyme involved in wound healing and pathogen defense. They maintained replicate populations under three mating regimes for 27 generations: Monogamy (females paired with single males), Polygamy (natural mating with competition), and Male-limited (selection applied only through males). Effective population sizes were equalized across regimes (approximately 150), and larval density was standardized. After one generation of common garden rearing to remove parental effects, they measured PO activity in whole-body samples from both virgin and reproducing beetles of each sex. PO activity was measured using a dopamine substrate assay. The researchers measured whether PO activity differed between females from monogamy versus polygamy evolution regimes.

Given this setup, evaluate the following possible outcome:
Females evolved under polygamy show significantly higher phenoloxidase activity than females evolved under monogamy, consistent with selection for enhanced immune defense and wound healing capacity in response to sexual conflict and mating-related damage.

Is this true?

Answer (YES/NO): YES